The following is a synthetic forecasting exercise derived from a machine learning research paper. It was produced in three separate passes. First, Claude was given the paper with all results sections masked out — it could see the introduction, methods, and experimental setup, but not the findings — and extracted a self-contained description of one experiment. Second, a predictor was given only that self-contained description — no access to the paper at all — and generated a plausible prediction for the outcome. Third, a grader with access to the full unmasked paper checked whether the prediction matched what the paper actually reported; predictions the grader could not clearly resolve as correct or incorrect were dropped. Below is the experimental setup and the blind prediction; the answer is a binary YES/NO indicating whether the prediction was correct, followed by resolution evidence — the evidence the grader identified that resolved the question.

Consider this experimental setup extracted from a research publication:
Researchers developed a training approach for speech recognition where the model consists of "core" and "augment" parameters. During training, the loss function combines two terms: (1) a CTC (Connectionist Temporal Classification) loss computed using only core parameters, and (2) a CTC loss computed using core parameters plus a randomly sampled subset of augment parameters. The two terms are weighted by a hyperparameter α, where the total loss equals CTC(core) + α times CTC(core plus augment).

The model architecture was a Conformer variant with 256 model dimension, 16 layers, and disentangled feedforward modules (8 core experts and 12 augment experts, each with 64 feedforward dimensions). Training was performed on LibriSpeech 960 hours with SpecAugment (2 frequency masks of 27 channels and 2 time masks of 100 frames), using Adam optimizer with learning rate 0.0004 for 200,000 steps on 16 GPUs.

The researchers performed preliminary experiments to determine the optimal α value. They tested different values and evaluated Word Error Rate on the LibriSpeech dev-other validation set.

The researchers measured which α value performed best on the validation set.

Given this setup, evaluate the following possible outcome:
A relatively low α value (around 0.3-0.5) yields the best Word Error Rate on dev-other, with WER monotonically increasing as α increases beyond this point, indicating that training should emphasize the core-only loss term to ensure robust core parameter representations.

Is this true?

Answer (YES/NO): NO